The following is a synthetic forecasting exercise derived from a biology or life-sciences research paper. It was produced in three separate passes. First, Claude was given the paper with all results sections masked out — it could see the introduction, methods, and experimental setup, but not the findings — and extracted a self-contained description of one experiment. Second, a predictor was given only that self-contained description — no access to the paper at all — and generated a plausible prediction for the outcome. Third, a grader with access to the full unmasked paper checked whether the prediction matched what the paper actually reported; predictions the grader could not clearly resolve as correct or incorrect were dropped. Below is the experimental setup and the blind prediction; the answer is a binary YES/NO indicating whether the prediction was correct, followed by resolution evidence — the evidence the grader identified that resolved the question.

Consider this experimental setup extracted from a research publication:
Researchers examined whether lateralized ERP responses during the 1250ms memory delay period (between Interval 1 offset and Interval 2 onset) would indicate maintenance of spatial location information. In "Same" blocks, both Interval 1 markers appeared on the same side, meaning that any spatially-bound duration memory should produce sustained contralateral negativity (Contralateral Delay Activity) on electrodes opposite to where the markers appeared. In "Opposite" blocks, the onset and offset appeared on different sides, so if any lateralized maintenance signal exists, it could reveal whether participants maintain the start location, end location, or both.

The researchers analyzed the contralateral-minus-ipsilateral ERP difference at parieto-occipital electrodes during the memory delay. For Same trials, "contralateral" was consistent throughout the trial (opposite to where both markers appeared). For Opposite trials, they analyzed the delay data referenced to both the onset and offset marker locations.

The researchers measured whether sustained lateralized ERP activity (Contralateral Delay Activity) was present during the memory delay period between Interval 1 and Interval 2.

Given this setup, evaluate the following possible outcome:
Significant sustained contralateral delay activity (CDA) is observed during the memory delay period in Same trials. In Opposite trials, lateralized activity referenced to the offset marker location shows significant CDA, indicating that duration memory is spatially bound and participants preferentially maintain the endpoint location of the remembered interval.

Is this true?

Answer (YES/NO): NO